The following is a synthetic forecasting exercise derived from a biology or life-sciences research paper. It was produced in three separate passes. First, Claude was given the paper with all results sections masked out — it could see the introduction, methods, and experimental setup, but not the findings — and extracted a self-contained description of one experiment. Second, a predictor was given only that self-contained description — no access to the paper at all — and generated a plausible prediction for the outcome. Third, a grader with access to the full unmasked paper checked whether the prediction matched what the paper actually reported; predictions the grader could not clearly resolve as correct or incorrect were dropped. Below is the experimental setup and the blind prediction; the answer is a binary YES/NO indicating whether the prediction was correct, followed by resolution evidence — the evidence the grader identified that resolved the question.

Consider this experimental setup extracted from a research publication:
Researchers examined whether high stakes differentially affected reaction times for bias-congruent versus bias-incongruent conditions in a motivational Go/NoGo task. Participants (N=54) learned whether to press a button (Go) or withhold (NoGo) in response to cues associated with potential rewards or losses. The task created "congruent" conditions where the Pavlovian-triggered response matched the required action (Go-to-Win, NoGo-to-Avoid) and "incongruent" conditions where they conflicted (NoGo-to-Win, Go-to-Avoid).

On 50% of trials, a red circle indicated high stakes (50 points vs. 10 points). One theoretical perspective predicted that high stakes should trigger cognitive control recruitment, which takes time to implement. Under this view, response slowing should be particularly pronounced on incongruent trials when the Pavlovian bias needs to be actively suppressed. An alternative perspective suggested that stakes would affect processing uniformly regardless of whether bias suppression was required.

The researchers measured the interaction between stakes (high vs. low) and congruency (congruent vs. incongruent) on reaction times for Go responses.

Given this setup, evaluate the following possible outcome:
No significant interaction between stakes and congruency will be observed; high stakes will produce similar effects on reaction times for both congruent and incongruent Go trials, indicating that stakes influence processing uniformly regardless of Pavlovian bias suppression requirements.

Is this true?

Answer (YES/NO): NO